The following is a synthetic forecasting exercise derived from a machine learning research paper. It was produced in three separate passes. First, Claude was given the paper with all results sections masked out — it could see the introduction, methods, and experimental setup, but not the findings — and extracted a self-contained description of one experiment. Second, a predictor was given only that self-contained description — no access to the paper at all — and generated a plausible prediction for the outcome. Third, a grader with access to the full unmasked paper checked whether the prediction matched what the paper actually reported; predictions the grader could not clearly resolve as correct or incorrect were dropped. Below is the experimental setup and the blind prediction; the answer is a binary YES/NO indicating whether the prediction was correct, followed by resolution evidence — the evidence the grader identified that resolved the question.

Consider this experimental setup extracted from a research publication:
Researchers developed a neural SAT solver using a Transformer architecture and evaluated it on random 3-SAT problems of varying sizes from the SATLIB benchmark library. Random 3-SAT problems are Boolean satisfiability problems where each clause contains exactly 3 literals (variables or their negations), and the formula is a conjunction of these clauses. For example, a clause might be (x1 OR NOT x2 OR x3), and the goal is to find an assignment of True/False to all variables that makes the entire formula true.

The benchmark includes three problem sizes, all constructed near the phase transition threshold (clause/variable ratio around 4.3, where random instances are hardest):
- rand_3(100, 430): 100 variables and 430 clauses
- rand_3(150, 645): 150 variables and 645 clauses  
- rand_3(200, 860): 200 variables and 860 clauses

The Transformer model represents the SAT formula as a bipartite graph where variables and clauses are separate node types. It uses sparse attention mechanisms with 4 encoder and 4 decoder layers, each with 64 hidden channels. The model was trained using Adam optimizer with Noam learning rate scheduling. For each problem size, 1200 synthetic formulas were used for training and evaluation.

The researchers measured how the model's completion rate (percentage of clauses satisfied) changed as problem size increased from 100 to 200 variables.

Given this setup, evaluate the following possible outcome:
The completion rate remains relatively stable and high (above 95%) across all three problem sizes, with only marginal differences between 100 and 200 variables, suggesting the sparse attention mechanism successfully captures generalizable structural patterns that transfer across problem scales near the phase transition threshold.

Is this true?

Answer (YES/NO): YES